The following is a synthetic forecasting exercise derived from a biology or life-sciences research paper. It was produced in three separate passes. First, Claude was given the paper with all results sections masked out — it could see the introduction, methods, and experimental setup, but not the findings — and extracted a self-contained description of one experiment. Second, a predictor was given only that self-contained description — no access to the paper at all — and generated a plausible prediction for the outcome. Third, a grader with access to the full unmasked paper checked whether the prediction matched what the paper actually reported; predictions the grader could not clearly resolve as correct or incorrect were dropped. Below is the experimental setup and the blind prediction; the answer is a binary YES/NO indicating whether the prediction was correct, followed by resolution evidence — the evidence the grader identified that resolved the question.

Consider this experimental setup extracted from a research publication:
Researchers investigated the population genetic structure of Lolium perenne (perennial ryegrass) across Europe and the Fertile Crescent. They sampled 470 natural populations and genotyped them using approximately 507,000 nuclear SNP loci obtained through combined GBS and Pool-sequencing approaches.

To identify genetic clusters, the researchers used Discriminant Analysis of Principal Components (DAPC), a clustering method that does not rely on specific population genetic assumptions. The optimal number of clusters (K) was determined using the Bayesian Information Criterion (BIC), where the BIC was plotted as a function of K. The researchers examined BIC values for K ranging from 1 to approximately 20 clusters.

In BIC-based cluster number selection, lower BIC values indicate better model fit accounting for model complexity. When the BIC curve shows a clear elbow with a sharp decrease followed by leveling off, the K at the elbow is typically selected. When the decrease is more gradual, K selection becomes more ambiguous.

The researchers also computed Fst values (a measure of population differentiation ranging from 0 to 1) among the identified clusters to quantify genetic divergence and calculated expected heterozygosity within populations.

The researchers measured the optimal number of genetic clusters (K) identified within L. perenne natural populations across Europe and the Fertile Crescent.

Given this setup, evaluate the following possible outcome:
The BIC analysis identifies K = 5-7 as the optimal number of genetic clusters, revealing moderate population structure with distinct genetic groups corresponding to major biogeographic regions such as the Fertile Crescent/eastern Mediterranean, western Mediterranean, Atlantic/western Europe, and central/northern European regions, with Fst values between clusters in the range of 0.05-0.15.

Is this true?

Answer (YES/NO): NO